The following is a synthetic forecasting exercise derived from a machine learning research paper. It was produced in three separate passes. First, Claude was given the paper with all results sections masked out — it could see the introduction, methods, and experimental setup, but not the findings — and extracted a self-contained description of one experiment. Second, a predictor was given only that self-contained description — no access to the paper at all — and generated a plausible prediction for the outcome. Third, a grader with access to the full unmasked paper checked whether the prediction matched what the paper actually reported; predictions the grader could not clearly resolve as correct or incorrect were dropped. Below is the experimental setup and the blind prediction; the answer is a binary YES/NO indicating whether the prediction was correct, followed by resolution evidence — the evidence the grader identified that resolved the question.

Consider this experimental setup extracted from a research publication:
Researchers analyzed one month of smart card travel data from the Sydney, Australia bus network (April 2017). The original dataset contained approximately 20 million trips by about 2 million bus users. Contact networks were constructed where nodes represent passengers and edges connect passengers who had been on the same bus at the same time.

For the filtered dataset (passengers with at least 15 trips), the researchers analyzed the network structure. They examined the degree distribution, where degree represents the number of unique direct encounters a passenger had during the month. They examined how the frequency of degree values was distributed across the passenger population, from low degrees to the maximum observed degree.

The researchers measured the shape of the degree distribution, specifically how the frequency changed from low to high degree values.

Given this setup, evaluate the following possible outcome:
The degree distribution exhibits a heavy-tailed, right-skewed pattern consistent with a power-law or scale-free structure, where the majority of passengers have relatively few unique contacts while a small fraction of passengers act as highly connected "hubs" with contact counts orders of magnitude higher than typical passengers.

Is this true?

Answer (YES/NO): NO